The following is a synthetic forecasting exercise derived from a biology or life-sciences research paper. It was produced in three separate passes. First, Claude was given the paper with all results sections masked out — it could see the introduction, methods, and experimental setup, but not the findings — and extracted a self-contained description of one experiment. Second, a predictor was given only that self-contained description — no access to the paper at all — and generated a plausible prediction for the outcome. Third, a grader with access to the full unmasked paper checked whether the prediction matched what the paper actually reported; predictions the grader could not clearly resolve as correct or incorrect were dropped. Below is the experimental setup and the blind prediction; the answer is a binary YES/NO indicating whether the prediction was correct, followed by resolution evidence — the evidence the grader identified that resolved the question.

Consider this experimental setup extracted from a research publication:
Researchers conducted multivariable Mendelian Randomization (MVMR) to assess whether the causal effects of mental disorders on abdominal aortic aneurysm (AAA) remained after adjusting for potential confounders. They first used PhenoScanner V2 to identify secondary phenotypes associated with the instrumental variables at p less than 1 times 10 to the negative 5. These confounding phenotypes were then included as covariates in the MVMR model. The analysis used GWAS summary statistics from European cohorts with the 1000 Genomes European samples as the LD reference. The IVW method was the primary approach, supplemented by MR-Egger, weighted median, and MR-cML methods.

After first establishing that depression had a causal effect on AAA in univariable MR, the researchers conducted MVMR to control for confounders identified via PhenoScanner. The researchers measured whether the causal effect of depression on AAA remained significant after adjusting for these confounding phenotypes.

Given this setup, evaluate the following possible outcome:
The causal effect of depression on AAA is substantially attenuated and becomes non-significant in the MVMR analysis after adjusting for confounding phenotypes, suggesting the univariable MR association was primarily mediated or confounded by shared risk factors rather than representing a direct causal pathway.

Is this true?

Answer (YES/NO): NO